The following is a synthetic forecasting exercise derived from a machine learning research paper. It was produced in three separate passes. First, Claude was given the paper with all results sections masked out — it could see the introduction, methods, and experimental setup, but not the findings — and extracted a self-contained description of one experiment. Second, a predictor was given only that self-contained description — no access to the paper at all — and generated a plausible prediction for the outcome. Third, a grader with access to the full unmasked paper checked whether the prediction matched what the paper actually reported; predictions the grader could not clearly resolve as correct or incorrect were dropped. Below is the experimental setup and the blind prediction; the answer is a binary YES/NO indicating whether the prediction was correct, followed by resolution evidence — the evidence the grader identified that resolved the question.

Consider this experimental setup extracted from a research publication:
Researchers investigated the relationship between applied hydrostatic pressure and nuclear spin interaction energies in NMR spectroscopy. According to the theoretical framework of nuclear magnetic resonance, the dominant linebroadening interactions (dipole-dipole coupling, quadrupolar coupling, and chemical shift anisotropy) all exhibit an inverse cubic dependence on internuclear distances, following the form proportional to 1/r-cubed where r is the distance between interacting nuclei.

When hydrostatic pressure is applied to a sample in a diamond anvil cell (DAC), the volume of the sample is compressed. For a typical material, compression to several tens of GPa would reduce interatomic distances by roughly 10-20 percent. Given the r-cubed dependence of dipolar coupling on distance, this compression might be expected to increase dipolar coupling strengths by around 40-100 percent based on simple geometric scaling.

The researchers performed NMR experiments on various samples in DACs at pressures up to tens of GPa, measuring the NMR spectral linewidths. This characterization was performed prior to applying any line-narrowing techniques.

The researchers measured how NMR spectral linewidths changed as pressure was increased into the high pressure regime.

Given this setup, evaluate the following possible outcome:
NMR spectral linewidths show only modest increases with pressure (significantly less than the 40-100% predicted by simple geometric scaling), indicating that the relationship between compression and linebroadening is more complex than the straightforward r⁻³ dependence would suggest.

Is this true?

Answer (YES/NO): NO